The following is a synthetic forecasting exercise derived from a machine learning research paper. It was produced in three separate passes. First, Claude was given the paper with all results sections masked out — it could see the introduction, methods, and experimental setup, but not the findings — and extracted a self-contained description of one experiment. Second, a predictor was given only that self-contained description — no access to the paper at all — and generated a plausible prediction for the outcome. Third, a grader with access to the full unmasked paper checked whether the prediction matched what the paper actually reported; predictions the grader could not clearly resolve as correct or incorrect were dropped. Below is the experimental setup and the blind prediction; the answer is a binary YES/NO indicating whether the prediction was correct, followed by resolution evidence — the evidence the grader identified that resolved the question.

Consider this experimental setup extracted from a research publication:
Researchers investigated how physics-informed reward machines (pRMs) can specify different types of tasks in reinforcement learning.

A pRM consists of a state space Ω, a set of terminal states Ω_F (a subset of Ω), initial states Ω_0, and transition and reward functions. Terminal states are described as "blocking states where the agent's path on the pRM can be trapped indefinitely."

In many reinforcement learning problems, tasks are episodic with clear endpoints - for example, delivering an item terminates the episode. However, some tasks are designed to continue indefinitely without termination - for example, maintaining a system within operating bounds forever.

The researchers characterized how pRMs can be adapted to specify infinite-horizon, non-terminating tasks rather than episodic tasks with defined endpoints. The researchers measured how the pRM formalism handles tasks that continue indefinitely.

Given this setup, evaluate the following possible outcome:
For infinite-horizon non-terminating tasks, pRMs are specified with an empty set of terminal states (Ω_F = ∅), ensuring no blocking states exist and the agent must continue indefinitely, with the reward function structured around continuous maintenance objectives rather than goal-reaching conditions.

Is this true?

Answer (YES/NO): NO